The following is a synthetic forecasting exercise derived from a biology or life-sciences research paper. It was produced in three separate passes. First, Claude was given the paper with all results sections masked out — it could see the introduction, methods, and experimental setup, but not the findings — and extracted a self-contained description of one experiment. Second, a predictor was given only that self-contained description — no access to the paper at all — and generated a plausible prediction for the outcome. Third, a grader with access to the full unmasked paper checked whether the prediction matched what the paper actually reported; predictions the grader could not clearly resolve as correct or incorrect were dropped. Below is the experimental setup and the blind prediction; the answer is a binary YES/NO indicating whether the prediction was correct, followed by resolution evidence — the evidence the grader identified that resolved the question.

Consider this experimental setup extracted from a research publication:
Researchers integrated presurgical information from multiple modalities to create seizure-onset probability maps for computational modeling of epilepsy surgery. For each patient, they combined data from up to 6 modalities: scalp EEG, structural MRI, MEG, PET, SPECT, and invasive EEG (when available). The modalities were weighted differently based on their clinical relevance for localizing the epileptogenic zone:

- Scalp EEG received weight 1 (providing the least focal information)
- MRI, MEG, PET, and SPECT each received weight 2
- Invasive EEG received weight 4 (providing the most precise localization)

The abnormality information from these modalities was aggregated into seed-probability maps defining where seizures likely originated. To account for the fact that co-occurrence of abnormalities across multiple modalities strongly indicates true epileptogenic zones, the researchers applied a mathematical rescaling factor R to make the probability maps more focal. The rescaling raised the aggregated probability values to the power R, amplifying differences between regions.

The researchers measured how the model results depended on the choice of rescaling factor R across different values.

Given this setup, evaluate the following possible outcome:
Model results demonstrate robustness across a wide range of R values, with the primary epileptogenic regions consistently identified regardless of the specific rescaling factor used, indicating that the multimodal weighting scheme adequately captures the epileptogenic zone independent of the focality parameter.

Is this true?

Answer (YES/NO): NO